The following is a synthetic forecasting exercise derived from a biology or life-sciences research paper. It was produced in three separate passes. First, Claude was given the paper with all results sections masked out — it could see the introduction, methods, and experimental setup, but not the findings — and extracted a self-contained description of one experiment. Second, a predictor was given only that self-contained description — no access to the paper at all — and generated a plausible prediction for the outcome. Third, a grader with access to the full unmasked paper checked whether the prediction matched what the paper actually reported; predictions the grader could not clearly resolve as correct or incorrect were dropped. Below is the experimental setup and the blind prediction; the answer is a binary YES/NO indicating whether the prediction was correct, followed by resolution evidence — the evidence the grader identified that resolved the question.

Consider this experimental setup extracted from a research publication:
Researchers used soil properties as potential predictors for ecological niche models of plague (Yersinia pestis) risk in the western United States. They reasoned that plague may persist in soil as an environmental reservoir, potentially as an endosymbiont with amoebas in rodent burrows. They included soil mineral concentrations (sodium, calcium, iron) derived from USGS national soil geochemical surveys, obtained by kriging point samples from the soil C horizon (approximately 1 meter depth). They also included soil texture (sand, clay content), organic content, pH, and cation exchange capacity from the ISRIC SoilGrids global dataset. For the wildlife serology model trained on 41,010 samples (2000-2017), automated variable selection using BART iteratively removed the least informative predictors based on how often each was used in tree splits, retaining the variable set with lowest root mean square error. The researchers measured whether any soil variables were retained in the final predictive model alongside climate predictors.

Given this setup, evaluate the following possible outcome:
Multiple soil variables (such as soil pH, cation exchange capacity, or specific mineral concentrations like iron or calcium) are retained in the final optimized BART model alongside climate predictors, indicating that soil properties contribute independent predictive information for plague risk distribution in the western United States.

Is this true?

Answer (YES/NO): YES